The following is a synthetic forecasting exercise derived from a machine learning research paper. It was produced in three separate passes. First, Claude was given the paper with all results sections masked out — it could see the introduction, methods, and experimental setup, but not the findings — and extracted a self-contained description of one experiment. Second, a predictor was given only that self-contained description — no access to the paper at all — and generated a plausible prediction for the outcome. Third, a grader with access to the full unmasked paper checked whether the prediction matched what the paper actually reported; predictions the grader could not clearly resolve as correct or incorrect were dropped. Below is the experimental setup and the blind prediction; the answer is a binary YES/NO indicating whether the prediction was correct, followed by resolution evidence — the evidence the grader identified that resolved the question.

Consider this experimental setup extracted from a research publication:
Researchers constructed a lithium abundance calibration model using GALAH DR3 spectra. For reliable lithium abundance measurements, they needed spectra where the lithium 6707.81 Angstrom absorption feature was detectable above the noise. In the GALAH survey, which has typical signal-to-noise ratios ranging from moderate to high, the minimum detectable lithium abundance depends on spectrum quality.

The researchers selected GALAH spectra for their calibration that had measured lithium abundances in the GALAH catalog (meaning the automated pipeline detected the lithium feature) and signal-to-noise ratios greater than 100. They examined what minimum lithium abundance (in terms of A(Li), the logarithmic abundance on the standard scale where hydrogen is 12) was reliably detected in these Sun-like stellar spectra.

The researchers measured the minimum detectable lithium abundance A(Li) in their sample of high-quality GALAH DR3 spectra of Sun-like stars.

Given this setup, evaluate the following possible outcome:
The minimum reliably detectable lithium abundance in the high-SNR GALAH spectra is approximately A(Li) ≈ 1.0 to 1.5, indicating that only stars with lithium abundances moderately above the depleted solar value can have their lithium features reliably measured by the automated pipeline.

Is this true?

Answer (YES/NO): YES